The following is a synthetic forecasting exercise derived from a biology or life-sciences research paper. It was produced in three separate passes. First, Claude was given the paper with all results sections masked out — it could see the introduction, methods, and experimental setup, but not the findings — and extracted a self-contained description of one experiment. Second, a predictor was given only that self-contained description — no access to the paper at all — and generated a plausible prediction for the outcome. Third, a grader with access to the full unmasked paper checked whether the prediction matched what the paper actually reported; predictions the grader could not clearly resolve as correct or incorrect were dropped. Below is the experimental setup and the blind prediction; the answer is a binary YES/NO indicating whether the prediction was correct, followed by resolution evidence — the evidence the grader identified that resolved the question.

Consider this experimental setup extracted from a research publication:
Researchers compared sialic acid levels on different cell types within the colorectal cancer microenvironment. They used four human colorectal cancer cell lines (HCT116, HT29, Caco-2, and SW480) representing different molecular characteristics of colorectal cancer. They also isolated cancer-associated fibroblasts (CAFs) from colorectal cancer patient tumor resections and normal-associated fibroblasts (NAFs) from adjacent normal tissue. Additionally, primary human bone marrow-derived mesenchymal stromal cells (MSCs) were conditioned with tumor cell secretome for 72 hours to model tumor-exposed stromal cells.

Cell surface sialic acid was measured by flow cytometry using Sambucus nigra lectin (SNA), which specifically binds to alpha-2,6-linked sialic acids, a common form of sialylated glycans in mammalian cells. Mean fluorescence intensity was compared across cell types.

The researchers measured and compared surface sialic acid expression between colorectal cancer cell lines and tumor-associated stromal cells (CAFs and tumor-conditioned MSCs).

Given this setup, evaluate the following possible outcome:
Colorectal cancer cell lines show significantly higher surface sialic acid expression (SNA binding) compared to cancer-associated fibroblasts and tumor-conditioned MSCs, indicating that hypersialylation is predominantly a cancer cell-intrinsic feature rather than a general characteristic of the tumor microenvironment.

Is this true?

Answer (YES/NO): NO